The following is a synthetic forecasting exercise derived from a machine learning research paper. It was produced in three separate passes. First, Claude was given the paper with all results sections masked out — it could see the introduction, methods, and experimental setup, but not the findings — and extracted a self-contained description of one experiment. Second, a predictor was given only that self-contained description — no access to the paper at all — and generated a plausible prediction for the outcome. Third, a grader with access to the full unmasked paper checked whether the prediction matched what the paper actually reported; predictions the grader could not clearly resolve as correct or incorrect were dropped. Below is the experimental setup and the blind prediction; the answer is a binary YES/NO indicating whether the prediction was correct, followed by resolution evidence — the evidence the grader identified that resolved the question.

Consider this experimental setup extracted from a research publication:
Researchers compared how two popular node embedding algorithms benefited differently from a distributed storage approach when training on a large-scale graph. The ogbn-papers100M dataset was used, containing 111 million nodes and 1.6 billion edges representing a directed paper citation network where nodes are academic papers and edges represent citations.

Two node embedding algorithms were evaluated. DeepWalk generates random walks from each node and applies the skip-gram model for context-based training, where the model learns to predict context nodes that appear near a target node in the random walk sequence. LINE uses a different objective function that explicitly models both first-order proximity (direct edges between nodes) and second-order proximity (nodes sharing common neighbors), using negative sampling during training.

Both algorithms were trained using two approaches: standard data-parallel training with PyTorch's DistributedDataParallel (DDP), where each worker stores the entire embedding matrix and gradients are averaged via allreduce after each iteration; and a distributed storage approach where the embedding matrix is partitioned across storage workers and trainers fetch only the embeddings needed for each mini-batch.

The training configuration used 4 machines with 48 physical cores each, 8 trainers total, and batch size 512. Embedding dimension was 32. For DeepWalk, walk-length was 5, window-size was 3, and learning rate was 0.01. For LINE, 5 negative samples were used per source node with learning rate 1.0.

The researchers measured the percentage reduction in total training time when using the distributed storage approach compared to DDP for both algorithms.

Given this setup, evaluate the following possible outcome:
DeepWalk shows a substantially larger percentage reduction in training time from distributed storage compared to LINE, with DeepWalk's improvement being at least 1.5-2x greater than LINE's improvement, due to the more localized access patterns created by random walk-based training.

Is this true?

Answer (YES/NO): NO